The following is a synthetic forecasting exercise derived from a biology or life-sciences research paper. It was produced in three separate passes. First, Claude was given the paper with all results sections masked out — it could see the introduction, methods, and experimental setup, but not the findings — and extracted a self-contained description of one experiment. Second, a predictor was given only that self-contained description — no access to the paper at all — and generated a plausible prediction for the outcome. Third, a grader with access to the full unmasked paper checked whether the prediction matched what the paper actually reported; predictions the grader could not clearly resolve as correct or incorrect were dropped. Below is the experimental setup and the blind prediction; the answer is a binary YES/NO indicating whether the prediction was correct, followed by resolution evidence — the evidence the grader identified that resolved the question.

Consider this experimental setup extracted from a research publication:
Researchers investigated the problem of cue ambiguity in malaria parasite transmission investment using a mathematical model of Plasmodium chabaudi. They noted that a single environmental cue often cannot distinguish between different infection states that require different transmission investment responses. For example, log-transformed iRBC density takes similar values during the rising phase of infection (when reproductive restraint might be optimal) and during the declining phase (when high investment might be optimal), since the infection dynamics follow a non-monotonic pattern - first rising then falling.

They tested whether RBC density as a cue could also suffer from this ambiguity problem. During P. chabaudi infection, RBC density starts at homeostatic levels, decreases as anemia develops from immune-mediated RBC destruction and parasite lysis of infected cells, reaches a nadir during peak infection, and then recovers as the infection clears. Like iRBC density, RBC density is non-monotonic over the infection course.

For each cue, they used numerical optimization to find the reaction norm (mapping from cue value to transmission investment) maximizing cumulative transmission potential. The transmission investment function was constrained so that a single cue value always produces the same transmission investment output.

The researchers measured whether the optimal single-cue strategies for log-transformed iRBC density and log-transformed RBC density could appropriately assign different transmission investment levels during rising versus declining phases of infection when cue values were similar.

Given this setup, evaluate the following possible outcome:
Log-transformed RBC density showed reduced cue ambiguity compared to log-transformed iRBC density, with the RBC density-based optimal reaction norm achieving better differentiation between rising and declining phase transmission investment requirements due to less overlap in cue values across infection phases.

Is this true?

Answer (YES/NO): NO